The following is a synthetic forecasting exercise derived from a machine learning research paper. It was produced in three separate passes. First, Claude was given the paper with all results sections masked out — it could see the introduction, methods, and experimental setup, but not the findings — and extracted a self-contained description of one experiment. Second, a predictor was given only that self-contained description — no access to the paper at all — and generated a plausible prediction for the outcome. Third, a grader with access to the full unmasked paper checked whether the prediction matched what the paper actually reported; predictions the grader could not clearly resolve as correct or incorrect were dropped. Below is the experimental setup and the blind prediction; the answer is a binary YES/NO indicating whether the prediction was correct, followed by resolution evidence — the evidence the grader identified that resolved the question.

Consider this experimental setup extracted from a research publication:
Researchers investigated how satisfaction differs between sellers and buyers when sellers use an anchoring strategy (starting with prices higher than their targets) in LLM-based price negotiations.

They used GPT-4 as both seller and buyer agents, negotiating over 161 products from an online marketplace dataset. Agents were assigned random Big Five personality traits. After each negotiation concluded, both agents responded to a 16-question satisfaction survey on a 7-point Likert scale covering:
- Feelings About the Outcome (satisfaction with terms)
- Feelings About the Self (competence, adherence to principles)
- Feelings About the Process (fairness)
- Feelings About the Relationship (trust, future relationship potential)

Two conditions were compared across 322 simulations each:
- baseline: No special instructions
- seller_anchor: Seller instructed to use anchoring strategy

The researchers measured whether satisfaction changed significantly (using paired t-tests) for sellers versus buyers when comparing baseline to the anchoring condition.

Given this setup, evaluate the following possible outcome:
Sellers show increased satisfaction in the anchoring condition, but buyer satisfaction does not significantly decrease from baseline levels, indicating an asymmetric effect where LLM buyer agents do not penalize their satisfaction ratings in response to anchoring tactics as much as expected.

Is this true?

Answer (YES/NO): YES